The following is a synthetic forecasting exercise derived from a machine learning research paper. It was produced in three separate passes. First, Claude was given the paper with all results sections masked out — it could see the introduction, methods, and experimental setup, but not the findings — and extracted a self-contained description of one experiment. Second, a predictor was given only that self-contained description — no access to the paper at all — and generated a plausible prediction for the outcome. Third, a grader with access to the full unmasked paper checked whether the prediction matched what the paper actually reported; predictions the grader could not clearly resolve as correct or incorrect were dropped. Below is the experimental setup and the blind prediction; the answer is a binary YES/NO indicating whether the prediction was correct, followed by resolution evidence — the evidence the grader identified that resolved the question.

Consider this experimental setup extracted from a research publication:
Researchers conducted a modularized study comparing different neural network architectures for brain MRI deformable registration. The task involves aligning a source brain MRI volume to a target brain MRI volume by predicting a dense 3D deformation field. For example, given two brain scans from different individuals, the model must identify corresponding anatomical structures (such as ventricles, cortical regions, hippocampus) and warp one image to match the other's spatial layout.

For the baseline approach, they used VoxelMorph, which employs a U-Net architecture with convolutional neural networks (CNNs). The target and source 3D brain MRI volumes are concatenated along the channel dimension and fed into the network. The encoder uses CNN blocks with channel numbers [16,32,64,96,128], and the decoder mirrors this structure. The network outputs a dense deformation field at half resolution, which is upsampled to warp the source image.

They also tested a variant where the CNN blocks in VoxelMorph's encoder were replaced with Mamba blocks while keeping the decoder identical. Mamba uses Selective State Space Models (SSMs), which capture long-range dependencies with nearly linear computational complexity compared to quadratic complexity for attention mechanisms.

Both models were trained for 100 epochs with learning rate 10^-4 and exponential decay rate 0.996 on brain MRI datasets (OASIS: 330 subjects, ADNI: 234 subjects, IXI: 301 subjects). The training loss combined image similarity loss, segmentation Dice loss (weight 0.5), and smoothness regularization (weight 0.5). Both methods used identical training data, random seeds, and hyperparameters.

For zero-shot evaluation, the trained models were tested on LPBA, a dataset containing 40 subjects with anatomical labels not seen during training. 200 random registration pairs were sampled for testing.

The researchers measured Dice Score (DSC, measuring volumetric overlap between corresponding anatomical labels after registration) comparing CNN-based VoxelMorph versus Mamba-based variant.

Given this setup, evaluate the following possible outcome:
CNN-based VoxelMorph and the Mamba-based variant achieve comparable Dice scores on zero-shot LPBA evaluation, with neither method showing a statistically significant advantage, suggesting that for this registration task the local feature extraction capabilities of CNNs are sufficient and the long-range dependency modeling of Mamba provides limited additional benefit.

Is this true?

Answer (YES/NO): YES